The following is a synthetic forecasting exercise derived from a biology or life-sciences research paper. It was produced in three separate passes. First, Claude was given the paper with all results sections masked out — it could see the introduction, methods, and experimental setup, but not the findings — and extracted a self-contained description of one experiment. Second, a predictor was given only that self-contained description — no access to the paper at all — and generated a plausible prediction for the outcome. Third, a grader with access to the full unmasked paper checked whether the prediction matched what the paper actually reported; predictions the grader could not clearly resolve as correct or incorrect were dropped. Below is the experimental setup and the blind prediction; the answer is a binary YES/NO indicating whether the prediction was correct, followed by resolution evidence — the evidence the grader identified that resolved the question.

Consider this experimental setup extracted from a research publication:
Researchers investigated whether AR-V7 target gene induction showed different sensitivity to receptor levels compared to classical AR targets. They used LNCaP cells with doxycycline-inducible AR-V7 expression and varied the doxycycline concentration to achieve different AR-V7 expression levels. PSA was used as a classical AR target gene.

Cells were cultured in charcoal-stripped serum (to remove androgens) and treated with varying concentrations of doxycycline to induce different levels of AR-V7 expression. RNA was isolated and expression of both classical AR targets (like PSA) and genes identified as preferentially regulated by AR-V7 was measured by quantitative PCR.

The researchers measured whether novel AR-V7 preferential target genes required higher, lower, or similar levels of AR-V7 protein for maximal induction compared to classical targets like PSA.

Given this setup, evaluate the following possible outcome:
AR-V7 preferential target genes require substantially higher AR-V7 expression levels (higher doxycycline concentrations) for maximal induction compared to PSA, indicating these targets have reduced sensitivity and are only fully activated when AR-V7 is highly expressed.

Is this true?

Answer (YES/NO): YES